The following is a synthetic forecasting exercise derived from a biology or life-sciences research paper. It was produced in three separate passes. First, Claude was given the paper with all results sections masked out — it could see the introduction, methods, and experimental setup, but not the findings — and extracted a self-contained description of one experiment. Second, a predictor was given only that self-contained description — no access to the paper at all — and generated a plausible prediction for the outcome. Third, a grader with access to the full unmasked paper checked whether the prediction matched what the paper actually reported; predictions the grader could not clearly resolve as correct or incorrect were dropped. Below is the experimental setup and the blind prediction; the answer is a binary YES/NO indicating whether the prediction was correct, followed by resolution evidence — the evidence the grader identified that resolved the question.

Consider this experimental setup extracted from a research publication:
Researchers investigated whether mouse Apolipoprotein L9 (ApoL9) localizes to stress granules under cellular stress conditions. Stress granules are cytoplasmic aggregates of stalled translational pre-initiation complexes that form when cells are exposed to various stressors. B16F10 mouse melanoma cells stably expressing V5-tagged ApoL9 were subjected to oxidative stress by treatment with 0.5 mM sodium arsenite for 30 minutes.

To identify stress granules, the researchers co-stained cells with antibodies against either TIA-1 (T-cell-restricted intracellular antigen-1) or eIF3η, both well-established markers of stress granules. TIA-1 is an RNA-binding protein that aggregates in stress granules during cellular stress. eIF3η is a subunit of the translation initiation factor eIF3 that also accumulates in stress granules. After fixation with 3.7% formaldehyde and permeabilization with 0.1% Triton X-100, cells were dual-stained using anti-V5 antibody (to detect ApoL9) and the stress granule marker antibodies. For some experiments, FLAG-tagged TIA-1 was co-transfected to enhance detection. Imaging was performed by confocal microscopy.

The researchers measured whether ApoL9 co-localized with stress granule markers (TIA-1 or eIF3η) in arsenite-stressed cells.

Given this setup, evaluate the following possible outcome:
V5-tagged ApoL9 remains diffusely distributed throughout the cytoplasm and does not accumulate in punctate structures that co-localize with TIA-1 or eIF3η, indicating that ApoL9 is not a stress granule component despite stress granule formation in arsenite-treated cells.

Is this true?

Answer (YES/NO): NO